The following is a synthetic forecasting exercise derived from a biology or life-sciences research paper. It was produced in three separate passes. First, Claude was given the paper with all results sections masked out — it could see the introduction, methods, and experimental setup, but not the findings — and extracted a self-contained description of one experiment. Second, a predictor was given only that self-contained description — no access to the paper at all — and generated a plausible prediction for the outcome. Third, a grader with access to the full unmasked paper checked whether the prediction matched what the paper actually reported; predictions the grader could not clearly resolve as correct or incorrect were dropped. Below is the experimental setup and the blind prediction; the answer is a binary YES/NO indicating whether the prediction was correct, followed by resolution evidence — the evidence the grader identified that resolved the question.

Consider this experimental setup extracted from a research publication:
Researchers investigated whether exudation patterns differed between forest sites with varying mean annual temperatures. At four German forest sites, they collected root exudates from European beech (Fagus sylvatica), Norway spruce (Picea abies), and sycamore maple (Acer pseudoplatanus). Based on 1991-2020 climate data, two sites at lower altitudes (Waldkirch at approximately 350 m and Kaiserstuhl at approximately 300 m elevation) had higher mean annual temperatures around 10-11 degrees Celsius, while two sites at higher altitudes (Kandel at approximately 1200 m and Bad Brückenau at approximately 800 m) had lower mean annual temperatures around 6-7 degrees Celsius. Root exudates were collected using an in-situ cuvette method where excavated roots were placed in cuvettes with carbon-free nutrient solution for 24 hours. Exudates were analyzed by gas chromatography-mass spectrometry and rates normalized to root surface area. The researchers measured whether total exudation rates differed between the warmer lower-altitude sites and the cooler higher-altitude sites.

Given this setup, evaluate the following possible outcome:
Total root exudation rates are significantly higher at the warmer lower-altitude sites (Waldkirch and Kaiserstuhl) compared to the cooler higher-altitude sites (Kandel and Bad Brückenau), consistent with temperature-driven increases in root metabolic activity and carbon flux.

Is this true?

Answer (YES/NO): NO